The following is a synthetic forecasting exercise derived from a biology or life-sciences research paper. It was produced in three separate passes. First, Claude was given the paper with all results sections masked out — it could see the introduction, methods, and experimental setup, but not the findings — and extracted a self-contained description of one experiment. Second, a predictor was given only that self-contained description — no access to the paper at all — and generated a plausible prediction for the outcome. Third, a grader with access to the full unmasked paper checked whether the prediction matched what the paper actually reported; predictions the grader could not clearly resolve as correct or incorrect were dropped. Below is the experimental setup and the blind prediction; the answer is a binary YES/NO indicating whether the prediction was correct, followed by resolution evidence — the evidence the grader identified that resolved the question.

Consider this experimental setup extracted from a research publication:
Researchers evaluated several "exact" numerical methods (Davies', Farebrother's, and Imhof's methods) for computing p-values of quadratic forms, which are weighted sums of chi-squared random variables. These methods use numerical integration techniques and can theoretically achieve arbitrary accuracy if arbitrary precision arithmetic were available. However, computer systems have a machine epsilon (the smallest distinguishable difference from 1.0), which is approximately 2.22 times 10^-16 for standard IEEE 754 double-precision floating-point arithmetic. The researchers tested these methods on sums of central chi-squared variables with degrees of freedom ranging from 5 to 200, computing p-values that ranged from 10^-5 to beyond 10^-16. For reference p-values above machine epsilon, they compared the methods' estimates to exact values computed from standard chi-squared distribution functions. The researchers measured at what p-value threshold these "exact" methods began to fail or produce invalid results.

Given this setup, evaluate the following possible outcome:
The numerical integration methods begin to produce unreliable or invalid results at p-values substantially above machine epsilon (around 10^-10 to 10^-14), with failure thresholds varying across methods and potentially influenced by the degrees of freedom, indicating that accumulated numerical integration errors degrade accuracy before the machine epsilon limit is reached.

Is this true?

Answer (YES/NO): NO